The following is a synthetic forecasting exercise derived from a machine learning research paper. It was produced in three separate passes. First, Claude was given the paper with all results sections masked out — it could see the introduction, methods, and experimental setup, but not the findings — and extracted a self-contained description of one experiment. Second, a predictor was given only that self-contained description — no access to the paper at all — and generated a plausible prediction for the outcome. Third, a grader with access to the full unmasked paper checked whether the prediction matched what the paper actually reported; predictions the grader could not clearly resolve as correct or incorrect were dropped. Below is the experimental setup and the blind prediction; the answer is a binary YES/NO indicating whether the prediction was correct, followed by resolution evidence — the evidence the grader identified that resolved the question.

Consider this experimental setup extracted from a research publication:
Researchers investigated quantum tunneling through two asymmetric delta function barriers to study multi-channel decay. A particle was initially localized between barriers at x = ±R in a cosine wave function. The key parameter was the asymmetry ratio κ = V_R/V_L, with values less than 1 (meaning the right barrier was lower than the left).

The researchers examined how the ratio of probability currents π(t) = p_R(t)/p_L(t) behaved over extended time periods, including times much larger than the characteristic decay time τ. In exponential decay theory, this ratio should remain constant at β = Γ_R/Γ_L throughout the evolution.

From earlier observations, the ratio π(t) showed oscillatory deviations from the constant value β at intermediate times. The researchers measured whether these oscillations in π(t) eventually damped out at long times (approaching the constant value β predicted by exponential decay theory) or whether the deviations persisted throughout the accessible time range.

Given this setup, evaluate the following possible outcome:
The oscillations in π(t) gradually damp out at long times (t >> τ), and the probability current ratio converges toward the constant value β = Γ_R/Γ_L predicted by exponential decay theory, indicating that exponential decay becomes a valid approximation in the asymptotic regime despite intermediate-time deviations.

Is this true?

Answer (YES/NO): NO